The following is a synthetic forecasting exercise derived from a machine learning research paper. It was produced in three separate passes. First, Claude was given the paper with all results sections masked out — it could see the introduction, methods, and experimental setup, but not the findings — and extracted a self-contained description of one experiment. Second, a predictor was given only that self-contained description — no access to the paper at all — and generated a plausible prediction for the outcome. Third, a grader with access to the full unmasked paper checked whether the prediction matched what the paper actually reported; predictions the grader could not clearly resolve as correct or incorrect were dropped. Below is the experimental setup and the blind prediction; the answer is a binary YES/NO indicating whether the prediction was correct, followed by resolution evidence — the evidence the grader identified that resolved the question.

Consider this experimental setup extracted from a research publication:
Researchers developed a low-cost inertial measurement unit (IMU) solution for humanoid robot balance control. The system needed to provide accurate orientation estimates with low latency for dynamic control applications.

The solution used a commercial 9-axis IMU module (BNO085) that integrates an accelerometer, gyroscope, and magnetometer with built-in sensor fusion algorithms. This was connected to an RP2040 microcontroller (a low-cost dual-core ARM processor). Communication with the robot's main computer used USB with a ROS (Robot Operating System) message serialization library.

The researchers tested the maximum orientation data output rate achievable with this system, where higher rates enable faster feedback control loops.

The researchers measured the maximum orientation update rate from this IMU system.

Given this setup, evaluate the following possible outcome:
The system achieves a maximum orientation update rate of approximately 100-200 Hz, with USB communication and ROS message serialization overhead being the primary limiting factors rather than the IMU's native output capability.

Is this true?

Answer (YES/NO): NO